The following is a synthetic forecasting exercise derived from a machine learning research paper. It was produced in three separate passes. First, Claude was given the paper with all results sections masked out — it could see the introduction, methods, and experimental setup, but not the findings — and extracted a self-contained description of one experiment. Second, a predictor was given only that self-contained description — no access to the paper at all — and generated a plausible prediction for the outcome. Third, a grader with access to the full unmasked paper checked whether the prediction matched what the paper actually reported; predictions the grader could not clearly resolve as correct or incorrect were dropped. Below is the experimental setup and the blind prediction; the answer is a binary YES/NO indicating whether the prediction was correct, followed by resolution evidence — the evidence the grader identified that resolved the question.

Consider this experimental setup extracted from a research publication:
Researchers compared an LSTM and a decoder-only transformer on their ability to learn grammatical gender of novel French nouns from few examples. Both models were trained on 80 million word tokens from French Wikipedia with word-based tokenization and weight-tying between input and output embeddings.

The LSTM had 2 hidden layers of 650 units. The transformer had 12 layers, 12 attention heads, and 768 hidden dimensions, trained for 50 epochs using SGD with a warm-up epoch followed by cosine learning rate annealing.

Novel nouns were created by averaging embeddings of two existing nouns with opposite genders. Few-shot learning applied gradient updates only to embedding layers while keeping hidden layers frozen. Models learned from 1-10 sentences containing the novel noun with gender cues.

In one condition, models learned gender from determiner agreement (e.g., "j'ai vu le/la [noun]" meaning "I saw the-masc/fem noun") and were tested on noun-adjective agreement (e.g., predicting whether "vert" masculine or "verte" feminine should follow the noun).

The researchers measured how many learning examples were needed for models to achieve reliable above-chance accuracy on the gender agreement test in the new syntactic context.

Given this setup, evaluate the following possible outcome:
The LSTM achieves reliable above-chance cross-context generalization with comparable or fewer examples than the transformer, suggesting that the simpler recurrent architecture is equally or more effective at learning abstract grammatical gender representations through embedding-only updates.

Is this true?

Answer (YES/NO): YES